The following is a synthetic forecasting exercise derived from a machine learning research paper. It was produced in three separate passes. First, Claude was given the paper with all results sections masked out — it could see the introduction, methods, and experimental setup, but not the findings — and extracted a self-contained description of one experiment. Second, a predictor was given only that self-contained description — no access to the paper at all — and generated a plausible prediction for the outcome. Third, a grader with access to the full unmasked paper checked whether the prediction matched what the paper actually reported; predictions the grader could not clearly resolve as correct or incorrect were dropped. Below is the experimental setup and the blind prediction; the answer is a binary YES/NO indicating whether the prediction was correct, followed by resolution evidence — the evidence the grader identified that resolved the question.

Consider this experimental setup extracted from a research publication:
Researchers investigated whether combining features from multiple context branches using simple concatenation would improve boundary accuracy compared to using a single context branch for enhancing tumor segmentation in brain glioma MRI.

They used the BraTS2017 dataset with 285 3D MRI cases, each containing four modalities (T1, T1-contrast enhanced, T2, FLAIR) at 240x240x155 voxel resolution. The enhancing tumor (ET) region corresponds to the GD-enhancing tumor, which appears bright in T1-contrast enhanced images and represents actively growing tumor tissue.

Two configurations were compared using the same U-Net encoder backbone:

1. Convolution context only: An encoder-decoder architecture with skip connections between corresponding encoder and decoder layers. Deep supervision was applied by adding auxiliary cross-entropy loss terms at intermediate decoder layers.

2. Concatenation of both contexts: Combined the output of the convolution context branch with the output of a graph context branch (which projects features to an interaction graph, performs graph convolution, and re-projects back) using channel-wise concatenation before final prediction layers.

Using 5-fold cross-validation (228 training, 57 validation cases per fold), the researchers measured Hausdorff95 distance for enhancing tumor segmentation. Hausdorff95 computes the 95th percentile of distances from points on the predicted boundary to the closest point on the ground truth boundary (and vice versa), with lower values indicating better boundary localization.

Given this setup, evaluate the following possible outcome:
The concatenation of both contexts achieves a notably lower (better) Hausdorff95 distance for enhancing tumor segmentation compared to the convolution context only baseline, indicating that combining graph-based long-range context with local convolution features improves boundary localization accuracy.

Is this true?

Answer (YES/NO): NO